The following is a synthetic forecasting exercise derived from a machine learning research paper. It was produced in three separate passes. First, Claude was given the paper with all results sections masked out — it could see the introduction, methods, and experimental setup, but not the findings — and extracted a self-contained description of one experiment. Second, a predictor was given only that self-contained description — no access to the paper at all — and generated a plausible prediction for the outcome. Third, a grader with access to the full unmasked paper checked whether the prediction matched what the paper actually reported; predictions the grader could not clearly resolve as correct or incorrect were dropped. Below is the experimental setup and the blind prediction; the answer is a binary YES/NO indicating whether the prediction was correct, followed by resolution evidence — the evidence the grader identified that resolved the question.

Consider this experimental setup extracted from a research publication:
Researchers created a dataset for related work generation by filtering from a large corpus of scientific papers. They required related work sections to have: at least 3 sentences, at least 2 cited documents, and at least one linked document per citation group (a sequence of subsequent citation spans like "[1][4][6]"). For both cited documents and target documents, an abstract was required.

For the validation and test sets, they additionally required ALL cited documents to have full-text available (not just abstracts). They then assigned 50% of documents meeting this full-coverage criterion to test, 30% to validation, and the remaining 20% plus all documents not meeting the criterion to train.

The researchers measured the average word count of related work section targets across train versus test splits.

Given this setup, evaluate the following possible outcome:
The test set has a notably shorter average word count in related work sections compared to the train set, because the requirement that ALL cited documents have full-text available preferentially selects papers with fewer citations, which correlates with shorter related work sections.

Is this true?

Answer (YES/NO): YES